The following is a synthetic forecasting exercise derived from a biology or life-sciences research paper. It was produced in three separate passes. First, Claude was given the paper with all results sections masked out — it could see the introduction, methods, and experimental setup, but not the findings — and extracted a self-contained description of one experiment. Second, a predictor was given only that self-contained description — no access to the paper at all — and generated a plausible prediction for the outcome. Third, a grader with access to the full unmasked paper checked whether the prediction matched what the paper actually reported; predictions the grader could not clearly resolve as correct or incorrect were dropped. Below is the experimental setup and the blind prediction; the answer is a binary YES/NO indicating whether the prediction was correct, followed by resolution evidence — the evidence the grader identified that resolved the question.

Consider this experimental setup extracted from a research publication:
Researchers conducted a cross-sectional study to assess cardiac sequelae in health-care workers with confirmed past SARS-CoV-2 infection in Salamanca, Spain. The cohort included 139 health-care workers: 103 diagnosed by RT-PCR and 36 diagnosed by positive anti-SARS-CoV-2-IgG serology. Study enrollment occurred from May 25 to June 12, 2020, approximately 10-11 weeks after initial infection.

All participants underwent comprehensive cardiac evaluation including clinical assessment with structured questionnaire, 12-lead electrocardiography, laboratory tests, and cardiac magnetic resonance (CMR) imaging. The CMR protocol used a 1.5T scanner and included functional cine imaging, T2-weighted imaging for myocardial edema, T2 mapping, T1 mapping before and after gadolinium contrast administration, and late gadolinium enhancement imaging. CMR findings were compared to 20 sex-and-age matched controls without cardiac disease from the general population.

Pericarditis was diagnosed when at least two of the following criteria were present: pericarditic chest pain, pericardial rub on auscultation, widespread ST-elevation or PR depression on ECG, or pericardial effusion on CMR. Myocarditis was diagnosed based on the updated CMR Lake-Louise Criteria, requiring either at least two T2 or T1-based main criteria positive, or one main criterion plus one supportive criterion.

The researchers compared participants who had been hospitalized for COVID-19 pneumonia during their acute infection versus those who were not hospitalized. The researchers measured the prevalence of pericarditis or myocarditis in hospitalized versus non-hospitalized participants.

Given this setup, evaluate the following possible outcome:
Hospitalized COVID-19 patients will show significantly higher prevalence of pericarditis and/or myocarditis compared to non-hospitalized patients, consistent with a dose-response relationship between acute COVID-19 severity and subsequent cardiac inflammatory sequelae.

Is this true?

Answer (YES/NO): NO